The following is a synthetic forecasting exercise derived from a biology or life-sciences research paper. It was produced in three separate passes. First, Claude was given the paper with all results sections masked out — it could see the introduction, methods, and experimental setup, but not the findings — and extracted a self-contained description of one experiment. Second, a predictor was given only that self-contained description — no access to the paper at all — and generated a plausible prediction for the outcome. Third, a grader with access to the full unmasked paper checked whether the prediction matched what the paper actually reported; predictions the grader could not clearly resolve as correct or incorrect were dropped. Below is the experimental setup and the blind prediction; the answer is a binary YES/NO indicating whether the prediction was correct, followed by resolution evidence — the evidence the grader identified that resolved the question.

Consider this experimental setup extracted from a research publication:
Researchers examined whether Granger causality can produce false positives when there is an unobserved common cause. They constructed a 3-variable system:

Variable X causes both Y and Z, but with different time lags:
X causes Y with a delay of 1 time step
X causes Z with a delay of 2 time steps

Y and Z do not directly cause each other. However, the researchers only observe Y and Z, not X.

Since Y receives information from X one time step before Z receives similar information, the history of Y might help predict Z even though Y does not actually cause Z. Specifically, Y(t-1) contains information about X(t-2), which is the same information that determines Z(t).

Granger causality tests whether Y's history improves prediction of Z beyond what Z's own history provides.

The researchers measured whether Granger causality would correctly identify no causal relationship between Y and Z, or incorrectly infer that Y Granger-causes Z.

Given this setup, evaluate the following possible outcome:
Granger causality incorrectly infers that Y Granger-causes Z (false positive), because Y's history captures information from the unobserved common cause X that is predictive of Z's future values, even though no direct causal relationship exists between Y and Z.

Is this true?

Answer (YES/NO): YES